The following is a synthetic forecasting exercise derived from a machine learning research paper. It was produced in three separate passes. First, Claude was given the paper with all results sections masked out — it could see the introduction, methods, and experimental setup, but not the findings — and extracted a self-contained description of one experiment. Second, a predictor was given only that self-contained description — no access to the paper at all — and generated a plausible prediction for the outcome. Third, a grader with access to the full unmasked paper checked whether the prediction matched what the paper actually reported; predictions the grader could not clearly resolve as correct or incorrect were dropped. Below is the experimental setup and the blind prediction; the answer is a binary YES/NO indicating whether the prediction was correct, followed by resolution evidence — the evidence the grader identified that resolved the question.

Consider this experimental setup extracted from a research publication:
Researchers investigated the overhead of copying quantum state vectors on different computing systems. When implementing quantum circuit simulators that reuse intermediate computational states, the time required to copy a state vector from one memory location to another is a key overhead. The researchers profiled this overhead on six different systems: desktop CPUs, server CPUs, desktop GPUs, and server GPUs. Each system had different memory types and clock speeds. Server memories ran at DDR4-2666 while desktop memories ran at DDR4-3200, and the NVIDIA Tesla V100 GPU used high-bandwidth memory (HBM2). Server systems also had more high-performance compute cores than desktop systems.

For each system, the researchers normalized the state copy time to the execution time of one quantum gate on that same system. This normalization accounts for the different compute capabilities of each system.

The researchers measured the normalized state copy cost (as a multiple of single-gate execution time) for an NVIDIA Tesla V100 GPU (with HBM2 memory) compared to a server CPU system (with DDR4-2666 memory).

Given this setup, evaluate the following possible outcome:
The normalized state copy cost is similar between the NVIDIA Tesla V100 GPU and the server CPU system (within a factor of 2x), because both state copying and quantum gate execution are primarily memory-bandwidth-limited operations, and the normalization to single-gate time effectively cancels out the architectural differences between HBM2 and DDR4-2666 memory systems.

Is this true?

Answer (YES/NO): NO